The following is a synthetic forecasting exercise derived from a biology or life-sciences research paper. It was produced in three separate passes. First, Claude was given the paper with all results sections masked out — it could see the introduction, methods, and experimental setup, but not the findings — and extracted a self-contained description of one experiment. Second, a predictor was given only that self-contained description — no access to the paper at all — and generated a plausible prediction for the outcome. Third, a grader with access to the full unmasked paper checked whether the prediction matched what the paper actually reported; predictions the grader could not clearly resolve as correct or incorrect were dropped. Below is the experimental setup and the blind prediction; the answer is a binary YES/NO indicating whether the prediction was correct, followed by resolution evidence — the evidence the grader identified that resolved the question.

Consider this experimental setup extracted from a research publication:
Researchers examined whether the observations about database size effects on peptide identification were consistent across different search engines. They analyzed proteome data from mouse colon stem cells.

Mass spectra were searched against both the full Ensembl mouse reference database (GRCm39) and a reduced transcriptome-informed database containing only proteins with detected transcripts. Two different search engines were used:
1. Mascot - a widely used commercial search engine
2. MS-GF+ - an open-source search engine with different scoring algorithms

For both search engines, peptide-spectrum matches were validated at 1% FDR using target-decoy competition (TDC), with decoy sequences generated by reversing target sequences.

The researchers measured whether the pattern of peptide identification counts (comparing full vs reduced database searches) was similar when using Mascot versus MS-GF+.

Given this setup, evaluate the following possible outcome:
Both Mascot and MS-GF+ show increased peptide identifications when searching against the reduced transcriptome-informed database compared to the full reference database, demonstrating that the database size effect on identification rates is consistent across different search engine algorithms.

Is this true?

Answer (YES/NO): YES